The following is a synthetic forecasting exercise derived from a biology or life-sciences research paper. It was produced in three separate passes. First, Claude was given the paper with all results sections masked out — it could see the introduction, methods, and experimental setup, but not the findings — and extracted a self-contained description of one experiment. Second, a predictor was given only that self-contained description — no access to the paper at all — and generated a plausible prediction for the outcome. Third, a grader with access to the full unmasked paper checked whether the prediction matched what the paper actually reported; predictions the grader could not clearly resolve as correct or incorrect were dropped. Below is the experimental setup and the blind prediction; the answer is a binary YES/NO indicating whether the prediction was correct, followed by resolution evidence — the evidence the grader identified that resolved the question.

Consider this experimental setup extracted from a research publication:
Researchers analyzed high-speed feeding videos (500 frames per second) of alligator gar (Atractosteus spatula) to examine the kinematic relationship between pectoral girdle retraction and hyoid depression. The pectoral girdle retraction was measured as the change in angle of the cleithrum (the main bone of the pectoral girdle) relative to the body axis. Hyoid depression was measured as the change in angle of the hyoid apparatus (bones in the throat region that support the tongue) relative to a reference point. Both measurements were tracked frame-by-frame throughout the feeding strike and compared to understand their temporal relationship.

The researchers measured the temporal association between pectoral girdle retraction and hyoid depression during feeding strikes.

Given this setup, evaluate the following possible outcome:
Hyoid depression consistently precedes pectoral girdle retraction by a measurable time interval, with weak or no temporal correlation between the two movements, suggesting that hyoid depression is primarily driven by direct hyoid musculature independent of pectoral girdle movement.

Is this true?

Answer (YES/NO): NO